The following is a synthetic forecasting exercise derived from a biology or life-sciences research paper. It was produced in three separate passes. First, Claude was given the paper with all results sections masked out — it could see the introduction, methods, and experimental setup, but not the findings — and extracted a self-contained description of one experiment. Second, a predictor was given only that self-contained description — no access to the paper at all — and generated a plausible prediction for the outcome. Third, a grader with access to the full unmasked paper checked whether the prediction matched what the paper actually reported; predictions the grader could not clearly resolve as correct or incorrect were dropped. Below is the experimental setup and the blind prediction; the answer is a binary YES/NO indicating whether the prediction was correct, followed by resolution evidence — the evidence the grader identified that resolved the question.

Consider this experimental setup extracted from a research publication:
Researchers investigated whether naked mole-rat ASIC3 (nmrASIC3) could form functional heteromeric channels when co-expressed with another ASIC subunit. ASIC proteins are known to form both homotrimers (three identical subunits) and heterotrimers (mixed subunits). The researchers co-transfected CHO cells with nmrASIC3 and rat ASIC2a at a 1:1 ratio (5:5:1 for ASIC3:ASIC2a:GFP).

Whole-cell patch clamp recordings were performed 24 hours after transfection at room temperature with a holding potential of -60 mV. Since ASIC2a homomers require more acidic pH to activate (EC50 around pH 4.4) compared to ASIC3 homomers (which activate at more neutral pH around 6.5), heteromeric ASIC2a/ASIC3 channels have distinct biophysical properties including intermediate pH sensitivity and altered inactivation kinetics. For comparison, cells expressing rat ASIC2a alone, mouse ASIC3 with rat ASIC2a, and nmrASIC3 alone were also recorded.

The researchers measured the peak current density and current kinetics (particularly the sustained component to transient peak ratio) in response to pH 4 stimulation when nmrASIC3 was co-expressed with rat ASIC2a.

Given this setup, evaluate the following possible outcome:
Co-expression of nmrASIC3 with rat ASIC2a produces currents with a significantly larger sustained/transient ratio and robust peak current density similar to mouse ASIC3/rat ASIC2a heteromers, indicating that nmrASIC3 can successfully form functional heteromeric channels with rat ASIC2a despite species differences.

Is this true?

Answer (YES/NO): NO